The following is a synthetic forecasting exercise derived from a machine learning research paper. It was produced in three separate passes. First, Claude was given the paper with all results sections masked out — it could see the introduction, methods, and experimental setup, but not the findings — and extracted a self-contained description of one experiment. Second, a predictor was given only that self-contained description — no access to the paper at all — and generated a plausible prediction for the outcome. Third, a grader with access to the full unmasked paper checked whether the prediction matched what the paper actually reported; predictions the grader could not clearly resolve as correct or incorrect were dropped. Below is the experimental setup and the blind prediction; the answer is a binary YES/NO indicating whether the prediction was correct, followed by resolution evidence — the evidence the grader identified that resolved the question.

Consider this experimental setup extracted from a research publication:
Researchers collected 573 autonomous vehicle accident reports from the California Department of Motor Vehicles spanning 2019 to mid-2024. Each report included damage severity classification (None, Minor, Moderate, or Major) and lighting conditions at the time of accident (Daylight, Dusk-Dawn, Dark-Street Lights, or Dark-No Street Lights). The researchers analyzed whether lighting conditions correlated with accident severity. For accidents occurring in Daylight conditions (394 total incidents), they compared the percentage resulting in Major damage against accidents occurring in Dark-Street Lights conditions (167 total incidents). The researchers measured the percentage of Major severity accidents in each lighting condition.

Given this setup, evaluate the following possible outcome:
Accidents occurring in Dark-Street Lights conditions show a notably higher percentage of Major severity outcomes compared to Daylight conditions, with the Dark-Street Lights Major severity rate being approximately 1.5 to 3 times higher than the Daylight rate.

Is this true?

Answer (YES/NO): NO